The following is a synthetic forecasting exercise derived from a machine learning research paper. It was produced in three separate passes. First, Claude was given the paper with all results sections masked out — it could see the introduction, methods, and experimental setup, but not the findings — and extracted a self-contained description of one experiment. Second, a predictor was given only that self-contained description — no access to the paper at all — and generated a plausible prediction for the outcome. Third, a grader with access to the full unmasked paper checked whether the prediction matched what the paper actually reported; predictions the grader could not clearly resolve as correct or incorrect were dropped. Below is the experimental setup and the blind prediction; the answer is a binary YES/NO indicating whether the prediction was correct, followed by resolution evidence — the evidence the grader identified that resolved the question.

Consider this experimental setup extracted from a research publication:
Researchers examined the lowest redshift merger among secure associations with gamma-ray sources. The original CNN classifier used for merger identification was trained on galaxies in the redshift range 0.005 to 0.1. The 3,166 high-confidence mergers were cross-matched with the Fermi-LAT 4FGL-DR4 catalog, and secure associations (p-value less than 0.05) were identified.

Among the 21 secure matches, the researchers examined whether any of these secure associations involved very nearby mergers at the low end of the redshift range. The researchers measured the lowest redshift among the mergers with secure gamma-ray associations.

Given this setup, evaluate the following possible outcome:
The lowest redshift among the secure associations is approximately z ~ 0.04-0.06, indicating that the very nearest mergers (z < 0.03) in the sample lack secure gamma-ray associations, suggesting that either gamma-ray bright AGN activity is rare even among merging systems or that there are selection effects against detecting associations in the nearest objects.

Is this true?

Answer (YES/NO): NO